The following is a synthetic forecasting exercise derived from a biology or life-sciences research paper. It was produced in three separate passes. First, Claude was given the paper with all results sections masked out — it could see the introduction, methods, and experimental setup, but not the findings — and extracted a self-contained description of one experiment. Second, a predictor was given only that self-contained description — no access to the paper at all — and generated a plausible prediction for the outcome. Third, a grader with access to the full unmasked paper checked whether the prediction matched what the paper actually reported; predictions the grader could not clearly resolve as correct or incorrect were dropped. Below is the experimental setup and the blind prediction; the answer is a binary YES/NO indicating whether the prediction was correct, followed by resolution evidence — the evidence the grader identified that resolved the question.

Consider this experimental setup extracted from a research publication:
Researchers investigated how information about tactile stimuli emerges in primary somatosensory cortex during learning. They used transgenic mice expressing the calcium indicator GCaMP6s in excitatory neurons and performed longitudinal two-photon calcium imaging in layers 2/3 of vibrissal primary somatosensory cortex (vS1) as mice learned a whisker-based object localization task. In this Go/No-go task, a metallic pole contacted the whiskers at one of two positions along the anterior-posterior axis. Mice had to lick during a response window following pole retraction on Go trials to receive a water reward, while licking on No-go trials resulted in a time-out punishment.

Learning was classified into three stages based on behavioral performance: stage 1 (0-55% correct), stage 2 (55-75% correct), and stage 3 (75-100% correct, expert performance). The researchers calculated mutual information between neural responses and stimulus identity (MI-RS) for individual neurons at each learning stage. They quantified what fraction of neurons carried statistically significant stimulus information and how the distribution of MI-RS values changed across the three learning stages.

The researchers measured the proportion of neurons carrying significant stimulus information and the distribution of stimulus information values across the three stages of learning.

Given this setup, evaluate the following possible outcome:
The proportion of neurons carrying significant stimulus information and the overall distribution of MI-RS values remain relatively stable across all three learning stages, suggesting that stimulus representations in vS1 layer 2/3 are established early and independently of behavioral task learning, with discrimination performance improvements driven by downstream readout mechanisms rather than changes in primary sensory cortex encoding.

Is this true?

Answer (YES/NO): NO